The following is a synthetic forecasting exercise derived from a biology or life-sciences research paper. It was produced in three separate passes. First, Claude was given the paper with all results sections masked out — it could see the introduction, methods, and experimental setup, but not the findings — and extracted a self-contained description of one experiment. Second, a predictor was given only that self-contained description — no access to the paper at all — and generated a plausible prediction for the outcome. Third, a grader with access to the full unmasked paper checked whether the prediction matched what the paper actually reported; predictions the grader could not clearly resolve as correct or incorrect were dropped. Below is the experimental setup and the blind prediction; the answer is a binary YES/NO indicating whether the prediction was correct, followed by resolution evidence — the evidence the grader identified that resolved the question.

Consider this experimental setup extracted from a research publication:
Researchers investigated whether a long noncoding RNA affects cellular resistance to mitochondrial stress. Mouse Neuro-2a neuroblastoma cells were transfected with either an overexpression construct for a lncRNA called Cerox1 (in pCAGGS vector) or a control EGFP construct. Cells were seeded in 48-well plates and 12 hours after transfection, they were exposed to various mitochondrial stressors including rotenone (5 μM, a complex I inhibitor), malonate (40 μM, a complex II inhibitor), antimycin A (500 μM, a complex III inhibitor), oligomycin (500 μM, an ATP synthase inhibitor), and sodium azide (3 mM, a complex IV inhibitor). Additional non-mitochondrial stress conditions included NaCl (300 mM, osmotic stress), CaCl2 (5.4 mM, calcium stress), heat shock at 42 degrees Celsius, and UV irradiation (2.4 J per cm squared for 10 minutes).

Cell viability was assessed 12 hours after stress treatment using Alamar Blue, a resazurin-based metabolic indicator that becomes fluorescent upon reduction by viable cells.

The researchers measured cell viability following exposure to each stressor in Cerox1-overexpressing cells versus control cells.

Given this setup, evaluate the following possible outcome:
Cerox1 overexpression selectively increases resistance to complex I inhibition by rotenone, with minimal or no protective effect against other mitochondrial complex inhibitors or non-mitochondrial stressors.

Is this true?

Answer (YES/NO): NO